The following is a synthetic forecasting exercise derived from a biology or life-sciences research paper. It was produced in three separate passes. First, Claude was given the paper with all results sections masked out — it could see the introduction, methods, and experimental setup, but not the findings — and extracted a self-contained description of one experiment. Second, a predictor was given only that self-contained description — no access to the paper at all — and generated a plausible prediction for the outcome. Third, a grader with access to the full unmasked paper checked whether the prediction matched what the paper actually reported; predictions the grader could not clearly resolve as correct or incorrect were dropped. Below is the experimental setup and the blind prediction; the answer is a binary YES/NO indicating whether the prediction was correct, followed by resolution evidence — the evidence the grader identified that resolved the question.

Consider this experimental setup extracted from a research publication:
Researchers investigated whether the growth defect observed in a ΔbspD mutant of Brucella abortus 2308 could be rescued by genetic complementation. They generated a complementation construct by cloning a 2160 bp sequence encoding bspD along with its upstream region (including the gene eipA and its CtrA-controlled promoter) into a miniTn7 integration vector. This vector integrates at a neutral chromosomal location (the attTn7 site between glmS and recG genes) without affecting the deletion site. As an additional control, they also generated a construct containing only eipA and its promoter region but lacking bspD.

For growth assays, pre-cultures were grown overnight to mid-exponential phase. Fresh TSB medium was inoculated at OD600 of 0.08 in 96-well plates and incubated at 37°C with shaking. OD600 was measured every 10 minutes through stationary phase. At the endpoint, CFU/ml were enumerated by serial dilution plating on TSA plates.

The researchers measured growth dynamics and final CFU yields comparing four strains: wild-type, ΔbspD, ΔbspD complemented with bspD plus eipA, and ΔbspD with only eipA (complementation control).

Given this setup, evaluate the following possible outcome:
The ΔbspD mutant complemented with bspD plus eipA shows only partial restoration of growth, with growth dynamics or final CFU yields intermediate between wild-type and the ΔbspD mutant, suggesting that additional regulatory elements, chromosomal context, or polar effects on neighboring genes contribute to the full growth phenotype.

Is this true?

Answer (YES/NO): NO